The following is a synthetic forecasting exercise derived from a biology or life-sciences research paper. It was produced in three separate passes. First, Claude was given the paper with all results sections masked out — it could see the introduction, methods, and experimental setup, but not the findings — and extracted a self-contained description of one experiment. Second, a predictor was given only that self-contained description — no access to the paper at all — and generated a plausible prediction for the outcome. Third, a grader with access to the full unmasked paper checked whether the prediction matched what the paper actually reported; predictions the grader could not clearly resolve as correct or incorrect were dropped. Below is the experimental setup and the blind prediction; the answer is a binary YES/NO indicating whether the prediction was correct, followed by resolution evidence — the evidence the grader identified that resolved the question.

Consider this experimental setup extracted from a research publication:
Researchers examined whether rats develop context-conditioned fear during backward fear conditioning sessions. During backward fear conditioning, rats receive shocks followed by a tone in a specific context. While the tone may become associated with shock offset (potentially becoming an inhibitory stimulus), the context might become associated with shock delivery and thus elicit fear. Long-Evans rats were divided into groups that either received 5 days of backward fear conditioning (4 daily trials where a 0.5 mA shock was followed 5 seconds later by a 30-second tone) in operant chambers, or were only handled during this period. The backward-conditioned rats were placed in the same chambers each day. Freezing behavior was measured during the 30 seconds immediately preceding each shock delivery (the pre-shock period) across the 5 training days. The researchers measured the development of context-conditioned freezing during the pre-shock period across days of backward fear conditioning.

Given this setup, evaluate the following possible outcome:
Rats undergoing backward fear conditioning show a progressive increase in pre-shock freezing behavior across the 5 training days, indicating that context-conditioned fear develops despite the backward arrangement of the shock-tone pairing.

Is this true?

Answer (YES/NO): YES